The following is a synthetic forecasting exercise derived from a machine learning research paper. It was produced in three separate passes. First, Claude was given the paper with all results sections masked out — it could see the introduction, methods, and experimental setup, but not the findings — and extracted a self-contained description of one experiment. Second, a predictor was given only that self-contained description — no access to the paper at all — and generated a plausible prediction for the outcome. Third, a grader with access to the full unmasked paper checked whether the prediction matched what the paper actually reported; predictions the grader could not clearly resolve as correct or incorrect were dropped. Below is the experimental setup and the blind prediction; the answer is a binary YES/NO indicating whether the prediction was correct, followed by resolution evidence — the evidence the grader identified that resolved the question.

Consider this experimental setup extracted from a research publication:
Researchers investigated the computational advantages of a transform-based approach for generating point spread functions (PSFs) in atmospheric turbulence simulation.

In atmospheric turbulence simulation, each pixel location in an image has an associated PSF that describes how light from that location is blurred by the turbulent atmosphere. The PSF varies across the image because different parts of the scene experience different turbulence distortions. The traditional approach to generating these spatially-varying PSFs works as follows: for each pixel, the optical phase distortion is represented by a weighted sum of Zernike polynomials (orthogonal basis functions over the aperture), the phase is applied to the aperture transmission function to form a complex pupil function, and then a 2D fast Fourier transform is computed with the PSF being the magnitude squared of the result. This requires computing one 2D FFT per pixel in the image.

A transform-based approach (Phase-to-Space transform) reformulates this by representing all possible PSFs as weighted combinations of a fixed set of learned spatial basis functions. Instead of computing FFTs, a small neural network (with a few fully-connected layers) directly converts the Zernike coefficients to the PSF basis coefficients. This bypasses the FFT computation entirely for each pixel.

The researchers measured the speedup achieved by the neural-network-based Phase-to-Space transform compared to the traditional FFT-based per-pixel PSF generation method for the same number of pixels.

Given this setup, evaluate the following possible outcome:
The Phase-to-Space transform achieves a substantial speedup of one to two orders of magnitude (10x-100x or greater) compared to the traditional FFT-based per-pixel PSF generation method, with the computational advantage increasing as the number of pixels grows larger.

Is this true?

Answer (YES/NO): YES